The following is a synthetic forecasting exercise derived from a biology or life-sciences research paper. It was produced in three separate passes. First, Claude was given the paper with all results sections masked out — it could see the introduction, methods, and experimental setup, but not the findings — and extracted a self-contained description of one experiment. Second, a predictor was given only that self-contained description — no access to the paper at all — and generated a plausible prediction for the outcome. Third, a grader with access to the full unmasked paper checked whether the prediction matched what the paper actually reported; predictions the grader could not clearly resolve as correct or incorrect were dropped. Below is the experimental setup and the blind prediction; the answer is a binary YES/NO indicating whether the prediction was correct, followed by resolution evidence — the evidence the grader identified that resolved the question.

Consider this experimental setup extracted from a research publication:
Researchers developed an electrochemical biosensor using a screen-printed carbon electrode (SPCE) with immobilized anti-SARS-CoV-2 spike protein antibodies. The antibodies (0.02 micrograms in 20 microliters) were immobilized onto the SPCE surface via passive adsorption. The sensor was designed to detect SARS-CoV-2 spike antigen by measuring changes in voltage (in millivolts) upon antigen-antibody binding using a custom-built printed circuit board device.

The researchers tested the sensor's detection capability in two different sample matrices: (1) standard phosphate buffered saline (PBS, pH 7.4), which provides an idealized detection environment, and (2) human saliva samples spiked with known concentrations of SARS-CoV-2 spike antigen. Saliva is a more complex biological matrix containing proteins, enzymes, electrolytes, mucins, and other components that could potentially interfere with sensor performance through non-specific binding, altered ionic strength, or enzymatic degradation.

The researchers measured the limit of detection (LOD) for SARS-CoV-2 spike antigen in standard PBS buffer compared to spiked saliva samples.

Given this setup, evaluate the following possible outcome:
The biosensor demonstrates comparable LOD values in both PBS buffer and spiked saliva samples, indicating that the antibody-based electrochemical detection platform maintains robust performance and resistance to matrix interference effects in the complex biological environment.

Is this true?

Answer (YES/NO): NO